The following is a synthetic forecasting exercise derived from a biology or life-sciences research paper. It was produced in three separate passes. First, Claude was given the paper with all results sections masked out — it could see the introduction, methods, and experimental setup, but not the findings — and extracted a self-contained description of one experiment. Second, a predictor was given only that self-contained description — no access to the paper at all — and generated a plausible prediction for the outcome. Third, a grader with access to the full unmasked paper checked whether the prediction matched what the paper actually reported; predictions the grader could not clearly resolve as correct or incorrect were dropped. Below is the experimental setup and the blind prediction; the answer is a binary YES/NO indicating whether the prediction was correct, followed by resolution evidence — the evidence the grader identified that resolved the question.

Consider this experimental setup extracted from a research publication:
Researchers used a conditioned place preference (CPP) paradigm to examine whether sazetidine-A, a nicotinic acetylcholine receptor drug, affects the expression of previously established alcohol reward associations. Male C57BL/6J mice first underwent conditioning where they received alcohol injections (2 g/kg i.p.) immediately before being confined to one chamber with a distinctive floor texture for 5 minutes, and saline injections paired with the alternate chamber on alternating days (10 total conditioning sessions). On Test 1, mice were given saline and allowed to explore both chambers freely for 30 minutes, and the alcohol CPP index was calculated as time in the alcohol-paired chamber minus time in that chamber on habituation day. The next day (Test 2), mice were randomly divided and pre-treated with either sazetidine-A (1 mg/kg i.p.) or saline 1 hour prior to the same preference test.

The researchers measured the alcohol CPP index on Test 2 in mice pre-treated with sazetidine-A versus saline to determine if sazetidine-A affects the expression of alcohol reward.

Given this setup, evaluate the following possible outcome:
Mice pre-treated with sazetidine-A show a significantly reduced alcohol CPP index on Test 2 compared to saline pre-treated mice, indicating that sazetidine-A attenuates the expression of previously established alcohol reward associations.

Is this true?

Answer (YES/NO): NO